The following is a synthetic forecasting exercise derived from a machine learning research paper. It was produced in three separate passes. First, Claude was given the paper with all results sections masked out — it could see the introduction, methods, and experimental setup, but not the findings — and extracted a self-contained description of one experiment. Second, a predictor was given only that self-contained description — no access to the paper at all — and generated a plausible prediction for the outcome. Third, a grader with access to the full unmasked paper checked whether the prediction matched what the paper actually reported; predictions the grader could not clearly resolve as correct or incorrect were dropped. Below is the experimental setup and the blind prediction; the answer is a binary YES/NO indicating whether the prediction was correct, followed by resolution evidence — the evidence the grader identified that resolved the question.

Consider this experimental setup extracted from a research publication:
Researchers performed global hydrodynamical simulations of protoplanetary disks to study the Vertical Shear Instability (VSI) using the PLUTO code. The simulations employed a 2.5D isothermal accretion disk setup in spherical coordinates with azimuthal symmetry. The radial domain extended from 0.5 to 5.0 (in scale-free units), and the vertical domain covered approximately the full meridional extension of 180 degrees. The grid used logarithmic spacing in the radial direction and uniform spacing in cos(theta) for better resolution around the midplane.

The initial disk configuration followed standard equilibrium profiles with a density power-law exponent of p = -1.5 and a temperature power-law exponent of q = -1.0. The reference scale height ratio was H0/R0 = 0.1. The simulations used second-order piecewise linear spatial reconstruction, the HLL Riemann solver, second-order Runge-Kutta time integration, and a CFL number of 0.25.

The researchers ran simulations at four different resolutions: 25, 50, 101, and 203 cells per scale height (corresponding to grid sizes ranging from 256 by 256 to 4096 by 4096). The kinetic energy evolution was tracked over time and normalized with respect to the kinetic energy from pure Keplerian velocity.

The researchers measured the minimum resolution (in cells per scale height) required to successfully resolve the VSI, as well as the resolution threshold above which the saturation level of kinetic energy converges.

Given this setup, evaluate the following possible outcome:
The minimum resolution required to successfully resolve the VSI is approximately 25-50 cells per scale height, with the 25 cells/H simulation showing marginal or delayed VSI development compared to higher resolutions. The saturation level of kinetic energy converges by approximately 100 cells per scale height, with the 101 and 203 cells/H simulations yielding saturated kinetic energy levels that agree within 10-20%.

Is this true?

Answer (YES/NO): NO